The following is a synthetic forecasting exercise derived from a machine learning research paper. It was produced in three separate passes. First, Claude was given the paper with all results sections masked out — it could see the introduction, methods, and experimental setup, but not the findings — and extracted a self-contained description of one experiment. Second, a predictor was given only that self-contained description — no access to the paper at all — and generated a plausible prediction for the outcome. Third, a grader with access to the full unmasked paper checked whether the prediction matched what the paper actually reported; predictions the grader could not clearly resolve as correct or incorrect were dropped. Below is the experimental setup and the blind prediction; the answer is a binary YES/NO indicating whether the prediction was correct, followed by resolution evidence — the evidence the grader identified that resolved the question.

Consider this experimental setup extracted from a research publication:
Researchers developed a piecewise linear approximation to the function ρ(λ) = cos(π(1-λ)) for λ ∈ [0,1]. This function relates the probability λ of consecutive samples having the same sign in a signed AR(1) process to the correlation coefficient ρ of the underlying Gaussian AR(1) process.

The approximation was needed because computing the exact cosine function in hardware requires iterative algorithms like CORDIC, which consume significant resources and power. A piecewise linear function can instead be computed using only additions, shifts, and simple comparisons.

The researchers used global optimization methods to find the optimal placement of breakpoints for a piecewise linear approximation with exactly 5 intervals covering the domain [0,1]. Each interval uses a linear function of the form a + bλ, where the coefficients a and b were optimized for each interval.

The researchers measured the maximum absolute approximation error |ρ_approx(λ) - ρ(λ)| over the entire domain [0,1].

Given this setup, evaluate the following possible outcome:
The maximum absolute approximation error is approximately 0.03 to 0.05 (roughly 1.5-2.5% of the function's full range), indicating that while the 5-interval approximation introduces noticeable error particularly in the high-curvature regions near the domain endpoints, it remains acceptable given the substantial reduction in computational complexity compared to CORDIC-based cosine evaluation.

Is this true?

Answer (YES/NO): NO